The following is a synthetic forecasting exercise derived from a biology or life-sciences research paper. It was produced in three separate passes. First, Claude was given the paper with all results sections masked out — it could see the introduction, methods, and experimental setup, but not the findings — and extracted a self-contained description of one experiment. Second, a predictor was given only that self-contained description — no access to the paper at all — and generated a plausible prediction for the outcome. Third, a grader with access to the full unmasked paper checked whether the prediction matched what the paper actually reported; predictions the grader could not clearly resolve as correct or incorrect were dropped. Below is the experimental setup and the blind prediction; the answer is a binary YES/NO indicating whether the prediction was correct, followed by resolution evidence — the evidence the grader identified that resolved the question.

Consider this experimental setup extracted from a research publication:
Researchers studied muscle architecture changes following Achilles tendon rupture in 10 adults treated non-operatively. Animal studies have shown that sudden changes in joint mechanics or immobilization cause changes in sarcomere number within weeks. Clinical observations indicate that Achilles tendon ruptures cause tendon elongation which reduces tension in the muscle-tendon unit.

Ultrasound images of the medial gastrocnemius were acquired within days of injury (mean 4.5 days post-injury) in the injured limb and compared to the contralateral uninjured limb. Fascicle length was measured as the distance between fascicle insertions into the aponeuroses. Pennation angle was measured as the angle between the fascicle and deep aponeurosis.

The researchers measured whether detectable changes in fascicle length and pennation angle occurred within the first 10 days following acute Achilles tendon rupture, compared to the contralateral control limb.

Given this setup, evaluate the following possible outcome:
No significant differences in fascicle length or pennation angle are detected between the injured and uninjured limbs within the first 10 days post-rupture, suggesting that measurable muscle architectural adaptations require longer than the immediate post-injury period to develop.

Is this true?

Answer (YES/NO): NO